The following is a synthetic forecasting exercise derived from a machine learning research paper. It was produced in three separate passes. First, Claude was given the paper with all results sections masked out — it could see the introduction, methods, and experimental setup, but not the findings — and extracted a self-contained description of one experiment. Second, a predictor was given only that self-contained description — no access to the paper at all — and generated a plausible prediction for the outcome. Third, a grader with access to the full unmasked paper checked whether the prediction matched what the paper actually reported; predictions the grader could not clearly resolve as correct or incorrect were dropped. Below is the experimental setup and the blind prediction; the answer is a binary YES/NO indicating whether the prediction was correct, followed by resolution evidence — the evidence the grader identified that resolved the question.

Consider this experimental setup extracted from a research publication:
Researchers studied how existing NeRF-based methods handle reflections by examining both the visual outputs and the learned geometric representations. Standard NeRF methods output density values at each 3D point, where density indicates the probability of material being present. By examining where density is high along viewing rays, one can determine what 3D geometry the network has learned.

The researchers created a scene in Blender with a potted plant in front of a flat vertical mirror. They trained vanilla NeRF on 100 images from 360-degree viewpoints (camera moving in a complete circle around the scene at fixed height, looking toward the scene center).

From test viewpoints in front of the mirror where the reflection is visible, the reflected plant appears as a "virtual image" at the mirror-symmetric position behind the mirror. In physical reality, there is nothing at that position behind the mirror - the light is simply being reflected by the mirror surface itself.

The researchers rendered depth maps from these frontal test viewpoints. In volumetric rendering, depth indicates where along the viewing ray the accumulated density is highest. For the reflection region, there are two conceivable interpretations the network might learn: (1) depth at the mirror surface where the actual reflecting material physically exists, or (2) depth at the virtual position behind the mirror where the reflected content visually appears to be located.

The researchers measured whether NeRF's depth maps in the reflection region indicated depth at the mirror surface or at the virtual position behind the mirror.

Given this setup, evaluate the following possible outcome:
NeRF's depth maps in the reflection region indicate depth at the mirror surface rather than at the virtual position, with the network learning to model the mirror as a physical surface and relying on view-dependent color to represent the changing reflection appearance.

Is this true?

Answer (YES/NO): YES